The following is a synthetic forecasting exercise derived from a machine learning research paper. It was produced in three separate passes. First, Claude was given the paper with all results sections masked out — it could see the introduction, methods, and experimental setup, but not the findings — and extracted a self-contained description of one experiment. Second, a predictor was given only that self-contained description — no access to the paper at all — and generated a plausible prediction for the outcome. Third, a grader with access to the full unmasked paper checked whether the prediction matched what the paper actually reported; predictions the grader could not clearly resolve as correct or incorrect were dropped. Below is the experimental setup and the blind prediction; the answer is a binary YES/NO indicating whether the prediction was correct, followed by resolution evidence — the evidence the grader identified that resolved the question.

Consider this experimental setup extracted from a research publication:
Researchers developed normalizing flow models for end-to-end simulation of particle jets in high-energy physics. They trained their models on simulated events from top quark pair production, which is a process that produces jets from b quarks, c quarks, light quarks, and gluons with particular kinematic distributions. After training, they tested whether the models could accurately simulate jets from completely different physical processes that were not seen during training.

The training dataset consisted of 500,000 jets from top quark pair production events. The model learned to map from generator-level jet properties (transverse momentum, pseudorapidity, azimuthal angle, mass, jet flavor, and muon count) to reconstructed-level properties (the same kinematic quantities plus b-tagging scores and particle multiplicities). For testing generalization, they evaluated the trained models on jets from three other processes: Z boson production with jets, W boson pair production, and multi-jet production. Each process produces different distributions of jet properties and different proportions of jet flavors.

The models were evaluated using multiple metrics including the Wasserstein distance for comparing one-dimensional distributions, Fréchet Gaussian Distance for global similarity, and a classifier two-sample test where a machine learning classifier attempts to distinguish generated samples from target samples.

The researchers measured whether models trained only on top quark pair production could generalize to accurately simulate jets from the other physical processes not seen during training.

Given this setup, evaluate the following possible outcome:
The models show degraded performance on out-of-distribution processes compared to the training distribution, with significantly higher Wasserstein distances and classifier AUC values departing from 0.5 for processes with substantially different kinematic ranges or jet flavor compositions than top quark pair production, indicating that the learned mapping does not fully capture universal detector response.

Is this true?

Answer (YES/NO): NO